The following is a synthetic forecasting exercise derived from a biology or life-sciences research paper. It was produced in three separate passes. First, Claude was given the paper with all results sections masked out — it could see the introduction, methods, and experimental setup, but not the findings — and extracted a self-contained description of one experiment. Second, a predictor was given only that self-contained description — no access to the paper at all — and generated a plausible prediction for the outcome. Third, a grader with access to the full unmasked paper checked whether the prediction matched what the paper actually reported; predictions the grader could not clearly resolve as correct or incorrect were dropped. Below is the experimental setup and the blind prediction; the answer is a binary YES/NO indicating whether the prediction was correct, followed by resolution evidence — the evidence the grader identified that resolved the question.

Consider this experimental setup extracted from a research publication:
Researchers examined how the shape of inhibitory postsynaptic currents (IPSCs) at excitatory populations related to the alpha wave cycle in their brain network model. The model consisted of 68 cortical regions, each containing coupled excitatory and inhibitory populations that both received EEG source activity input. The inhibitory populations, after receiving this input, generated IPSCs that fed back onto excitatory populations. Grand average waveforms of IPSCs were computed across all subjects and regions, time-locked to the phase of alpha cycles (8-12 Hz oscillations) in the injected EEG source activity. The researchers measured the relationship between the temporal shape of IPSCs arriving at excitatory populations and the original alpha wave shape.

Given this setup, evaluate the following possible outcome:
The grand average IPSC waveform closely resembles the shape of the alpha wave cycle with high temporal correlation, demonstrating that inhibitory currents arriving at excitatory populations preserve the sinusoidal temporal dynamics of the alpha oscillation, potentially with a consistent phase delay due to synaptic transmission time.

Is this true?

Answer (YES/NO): NO